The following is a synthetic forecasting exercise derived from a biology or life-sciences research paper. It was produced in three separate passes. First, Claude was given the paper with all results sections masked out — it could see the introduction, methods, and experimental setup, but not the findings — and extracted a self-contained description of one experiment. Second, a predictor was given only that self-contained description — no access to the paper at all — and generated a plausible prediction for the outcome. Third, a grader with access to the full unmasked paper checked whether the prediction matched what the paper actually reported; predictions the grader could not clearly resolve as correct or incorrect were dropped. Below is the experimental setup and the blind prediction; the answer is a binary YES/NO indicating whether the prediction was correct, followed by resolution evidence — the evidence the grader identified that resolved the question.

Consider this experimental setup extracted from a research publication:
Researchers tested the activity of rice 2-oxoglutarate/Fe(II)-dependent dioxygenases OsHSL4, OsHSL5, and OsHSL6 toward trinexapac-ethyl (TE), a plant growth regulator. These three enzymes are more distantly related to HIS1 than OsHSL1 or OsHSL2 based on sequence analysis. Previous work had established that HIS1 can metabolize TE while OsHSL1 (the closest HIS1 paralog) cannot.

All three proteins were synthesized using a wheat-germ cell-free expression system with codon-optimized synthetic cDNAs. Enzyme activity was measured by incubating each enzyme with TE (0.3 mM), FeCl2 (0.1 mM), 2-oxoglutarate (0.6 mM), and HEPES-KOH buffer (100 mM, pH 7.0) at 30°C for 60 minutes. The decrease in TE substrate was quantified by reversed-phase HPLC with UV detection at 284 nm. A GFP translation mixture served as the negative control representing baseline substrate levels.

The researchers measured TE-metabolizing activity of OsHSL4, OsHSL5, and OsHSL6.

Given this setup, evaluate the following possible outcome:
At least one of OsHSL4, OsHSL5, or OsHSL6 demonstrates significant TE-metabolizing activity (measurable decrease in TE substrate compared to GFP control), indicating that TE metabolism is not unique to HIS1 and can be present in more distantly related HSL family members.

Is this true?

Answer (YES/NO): YES